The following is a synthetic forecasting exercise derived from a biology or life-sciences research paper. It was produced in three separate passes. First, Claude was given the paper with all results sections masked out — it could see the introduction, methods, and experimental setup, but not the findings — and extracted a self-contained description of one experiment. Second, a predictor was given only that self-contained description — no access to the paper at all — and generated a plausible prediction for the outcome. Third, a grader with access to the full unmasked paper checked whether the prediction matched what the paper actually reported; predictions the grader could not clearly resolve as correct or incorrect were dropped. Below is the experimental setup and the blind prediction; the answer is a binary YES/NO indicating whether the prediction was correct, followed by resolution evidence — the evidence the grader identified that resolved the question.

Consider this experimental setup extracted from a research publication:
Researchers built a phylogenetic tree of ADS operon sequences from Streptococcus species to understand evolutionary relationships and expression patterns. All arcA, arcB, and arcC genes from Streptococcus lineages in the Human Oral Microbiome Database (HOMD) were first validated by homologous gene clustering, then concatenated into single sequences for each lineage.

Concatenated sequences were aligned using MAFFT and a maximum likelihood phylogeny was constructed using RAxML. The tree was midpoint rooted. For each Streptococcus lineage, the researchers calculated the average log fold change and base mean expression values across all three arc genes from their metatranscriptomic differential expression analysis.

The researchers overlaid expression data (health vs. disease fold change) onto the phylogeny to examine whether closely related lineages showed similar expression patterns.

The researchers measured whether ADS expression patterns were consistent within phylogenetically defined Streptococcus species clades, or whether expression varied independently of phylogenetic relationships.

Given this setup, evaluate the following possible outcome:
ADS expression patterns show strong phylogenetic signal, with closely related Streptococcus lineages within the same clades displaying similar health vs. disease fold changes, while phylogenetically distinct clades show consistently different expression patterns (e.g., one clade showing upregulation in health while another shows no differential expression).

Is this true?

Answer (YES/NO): NO